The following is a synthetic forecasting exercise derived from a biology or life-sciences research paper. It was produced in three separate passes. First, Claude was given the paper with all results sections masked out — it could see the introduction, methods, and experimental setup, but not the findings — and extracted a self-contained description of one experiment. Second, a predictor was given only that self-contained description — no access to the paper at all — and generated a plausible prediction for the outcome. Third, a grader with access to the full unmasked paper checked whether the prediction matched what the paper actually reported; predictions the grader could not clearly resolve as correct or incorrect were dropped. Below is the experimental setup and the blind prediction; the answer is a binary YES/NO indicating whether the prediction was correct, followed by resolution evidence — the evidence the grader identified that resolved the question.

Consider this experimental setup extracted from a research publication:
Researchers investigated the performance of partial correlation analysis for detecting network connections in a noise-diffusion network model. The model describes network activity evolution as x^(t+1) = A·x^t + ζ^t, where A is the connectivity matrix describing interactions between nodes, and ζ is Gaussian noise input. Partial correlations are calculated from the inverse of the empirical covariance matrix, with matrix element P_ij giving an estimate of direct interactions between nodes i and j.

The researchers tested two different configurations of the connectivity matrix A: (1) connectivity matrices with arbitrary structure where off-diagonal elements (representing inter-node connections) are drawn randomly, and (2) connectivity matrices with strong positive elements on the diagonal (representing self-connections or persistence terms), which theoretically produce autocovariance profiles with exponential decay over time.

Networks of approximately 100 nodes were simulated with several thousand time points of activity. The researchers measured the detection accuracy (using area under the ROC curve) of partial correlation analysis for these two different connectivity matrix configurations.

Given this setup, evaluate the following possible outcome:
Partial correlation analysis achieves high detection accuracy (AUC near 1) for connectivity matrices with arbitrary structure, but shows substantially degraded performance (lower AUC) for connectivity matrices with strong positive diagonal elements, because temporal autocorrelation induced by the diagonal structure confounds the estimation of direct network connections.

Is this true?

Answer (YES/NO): NO